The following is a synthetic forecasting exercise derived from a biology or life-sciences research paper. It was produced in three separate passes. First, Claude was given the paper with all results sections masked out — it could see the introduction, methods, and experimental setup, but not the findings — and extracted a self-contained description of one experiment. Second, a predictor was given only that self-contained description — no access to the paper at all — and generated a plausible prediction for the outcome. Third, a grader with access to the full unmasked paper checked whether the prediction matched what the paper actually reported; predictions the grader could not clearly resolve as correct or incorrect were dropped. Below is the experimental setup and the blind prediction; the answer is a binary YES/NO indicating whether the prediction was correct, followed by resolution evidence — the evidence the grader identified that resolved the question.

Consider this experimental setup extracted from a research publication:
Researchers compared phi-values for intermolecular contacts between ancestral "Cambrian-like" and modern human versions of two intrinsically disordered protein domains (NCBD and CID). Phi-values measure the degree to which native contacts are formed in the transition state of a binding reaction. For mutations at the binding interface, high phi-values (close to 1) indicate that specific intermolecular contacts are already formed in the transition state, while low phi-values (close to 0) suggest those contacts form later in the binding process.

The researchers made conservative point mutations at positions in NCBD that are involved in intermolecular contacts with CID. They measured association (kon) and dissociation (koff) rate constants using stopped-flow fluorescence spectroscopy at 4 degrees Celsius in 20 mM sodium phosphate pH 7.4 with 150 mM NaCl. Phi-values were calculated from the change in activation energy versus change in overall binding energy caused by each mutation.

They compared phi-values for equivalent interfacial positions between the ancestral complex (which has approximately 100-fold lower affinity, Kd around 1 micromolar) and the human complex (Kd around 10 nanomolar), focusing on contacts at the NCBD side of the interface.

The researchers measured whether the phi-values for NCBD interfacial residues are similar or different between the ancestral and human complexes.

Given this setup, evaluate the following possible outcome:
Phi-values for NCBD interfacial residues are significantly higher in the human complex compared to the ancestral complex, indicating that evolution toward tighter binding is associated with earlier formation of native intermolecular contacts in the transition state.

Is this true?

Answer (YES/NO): NO